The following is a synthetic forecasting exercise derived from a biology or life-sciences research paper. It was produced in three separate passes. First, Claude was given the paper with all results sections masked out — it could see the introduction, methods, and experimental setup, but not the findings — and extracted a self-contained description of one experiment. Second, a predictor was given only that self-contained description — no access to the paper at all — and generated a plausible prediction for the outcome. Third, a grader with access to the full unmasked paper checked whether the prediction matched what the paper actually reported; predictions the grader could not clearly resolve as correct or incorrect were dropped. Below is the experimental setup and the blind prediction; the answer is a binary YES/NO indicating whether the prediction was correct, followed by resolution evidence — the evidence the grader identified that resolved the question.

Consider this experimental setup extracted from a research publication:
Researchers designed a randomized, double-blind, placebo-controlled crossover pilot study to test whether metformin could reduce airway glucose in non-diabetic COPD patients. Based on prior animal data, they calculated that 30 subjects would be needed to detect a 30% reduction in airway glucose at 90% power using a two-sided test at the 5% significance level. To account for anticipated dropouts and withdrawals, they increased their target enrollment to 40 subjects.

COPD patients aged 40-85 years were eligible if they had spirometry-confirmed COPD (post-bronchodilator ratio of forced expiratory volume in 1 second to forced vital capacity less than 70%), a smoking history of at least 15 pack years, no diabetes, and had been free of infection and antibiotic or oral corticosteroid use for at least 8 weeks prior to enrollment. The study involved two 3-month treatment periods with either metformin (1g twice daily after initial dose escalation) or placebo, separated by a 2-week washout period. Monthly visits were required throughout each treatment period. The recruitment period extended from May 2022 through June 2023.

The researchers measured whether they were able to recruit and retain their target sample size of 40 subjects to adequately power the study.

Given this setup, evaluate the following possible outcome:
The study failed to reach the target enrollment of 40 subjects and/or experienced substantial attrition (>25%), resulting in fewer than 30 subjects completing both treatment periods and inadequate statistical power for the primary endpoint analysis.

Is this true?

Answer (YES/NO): YES